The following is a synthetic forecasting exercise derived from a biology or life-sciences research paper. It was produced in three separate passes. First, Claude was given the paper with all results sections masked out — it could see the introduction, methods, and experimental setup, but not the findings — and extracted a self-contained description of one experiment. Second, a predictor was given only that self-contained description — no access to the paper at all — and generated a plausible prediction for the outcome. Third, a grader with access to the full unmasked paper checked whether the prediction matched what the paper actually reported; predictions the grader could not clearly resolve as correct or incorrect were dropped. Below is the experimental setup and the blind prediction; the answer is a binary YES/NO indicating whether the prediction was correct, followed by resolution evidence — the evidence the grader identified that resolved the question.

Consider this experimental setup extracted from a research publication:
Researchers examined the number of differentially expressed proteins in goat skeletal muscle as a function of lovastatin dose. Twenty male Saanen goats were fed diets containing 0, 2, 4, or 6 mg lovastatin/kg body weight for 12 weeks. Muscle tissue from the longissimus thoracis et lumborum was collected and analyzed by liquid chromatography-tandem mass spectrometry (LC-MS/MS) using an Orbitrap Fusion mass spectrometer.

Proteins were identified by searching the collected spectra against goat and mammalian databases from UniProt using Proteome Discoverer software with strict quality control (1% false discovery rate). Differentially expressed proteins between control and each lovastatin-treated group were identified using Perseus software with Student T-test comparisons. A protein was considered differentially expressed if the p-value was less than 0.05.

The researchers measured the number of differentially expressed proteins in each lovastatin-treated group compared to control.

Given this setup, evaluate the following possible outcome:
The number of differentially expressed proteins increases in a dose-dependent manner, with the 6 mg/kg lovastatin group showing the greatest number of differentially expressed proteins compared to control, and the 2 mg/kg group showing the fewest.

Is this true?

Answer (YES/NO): NO